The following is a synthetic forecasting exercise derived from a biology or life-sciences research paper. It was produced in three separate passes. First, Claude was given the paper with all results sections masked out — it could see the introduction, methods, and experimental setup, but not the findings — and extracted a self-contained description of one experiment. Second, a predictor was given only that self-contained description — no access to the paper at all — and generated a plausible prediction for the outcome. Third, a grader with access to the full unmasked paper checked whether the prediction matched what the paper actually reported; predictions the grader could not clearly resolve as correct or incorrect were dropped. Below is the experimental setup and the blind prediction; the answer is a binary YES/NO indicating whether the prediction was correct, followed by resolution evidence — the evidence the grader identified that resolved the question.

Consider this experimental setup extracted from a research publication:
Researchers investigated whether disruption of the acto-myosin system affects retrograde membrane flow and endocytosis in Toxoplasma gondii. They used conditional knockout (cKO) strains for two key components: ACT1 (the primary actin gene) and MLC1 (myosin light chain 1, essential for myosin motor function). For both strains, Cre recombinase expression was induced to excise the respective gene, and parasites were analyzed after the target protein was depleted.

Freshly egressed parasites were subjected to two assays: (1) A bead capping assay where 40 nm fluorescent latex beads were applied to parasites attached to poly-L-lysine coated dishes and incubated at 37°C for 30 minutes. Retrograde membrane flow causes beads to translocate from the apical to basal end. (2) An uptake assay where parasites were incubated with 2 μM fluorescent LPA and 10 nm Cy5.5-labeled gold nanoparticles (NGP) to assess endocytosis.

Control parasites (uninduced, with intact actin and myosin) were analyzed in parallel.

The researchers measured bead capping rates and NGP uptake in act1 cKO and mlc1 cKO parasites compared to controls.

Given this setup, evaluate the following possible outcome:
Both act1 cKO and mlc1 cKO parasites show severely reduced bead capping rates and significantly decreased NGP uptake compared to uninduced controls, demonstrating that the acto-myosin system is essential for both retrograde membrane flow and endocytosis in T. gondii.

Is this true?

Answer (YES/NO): NO